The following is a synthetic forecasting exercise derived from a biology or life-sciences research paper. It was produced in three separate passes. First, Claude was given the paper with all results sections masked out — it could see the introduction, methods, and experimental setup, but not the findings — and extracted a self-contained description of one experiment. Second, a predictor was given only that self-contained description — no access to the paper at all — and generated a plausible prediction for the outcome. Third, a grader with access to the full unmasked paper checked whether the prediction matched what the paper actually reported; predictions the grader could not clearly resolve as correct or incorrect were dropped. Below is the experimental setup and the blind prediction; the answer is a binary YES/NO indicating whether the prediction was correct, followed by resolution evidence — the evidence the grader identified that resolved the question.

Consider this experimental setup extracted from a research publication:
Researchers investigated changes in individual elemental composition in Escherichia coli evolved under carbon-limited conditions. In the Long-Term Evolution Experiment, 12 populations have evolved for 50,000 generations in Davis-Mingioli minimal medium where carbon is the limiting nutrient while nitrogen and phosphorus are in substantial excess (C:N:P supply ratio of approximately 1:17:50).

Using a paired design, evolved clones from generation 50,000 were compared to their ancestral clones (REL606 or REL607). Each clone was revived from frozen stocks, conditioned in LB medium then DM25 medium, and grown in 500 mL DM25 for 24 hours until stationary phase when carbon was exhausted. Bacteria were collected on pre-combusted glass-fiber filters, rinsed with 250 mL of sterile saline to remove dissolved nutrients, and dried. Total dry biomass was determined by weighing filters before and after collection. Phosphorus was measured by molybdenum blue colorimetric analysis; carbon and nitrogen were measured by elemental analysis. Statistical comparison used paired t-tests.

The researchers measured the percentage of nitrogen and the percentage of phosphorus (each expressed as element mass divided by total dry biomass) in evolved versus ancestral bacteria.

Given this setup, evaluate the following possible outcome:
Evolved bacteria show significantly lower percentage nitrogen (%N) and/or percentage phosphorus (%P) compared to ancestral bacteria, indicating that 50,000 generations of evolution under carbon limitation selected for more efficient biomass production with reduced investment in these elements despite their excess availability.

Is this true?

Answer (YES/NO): NO